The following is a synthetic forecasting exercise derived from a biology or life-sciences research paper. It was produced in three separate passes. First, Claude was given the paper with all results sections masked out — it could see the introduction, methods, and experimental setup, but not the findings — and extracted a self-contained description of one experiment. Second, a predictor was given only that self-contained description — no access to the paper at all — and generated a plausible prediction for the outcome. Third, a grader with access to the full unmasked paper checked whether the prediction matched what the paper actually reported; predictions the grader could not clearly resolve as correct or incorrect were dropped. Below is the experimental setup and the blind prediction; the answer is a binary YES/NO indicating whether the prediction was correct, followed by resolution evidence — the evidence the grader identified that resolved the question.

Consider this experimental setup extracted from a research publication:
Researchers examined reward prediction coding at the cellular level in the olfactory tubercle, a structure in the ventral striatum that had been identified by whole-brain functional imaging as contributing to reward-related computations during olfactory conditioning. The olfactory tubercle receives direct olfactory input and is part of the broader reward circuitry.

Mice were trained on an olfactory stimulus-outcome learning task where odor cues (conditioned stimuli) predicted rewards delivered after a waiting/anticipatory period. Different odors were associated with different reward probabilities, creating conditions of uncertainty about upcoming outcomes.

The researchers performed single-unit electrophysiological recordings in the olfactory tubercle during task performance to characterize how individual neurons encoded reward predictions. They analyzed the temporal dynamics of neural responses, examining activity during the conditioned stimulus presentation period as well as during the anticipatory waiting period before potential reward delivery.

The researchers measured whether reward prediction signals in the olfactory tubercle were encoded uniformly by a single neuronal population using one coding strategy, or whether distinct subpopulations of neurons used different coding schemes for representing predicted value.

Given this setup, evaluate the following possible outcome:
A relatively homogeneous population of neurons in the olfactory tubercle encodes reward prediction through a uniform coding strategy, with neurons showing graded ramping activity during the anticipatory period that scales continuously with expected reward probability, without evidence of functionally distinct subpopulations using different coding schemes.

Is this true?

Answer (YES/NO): NO